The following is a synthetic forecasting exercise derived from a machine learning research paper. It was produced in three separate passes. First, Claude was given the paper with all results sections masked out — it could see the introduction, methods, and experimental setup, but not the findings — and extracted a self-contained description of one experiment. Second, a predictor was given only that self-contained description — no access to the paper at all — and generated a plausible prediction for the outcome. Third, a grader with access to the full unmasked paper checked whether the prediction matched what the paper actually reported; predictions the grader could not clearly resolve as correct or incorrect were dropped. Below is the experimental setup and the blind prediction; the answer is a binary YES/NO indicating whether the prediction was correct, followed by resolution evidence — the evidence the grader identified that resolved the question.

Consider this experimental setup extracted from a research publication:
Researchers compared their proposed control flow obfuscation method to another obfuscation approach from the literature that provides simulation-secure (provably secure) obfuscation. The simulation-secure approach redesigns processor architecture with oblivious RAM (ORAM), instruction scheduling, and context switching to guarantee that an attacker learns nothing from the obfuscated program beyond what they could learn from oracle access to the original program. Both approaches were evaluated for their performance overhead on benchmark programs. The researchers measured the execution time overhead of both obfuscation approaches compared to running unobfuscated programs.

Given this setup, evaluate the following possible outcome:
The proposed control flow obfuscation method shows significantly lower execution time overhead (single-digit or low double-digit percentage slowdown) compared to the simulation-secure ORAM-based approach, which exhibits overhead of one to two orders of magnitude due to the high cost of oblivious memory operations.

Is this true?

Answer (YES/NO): YES